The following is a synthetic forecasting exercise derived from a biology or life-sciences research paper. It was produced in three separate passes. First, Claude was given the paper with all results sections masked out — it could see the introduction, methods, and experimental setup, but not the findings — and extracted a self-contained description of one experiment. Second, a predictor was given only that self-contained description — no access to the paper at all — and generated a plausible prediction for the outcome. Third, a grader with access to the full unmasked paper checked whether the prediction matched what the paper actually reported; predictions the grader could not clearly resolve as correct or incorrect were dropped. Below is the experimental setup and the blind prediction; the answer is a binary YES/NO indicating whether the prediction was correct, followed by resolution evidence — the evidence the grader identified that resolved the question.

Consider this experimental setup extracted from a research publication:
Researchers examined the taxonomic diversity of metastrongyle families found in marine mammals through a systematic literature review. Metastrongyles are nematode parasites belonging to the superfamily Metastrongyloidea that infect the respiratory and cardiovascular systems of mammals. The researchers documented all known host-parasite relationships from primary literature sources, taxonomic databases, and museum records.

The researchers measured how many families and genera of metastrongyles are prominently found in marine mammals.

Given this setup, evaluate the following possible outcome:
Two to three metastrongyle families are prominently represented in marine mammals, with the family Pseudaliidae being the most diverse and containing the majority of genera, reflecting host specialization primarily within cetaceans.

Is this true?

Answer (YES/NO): NO